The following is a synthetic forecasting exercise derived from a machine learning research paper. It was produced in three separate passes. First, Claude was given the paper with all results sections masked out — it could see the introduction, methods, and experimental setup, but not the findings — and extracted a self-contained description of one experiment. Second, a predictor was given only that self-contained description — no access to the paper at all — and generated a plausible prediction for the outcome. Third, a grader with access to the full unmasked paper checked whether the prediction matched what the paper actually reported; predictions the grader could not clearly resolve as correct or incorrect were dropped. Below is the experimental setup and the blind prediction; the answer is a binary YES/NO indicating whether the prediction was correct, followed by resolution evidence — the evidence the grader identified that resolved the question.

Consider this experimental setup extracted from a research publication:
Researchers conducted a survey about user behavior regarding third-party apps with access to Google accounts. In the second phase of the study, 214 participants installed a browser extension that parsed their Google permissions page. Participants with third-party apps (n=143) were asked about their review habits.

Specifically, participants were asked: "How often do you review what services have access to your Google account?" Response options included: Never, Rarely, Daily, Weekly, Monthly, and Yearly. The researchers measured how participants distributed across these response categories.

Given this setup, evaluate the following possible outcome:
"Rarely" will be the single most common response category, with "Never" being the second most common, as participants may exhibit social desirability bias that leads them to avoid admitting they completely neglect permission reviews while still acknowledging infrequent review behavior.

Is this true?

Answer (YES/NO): YES